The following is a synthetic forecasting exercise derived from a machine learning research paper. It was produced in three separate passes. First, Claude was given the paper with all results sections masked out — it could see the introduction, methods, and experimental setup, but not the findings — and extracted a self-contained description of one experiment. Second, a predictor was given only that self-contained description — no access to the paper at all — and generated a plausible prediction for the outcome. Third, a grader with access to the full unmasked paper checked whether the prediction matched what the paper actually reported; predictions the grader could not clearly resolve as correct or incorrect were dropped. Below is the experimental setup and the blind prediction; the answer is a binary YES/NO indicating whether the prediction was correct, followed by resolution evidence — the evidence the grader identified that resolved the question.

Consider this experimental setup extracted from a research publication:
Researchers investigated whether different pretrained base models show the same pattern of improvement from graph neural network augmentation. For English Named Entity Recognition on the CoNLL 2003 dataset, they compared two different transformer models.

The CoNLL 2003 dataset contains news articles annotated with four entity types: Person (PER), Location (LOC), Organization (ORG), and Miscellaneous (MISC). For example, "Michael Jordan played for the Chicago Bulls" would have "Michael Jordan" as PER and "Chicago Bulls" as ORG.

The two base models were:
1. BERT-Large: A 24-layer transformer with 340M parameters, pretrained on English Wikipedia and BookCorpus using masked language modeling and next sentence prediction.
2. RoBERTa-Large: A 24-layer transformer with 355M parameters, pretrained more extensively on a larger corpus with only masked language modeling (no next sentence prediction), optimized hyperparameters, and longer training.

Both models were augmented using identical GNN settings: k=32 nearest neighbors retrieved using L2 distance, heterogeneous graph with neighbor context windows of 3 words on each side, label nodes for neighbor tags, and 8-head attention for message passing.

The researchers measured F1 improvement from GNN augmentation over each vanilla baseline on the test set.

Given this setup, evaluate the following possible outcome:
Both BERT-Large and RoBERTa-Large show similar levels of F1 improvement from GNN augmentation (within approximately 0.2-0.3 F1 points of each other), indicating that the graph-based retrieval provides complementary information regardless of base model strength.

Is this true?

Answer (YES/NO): YES